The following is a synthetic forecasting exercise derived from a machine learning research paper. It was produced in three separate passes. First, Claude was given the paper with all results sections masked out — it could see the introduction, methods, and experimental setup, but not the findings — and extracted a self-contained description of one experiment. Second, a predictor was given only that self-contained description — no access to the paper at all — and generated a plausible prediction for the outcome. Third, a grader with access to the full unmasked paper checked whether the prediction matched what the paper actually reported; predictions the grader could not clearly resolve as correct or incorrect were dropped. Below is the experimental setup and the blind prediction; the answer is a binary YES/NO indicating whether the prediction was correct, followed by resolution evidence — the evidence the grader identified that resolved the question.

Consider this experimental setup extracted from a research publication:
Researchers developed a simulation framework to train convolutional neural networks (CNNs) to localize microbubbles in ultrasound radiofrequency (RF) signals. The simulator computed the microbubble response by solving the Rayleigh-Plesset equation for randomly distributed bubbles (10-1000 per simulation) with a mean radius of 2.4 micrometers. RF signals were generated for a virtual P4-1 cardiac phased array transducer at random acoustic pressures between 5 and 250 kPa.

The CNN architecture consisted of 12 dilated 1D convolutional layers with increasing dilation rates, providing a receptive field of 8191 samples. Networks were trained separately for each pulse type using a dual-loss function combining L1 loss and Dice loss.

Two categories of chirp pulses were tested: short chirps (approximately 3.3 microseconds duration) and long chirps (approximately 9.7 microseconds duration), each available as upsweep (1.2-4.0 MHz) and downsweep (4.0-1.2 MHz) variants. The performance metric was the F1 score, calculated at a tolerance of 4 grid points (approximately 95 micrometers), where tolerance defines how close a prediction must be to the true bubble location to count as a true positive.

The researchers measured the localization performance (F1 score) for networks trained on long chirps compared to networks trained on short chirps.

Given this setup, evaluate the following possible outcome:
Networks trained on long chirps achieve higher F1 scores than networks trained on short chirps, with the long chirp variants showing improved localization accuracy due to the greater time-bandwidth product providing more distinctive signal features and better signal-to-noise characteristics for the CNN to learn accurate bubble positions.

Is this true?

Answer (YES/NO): NO